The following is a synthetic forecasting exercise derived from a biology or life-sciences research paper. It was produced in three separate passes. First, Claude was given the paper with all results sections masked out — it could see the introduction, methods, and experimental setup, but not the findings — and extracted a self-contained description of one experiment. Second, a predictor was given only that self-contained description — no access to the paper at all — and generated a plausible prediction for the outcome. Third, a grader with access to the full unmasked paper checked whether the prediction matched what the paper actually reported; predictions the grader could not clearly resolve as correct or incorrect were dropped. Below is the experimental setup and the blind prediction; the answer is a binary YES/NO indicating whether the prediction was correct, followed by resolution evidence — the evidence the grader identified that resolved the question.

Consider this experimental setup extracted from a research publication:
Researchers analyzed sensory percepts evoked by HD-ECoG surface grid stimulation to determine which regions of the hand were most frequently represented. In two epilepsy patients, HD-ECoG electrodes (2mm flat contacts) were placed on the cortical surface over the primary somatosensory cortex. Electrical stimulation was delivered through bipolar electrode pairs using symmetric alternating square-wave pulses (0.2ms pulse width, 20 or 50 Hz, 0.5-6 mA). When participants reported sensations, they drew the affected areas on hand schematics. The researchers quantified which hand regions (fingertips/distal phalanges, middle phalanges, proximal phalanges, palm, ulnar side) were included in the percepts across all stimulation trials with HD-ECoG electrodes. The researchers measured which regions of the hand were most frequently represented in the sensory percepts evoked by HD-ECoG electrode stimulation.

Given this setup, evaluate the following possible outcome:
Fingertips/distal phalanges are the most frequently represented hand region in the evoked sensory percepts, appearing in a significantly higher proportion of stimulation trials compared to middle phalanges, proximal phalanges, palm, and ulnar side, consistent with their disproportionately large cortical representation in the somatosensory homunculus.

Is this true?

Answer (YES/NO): NO